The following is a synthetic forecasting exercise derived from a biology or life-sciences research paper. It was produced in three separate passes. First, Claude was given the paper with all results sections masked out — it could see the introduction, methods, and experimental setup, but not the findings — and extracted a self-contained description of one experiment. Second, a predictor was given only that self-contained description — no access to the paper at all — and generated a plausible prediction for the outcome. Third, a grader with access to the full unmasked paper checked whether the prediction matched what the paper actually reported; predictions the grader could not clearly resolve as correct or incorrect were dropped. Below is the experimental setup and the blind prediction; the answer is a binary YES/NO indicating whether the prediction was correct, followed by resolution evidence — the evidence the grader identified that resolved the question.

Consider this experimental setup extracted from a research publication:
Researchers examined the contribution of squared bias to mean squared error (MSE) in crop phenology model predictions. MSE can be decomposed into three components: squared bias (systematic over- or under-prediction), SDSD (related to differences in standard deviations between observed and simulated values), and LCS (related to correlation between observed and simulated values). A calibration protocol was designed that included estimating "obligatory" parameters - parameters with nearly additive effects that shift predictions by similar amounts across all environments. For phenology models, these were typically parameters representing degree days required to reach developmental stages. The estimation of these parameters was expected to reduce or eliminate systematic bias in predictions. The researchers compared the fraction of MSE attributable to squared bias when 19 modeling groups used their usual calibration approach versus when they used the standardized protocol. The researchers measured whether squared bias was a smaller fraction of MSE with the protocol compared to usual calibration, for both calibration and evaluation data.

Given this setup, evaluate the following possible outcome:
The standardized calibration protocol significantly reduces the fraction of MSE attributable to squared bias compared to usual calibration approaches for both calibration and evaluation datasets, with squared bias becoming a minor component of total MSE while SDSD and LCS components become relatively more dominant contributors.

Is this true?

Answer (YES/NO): NO